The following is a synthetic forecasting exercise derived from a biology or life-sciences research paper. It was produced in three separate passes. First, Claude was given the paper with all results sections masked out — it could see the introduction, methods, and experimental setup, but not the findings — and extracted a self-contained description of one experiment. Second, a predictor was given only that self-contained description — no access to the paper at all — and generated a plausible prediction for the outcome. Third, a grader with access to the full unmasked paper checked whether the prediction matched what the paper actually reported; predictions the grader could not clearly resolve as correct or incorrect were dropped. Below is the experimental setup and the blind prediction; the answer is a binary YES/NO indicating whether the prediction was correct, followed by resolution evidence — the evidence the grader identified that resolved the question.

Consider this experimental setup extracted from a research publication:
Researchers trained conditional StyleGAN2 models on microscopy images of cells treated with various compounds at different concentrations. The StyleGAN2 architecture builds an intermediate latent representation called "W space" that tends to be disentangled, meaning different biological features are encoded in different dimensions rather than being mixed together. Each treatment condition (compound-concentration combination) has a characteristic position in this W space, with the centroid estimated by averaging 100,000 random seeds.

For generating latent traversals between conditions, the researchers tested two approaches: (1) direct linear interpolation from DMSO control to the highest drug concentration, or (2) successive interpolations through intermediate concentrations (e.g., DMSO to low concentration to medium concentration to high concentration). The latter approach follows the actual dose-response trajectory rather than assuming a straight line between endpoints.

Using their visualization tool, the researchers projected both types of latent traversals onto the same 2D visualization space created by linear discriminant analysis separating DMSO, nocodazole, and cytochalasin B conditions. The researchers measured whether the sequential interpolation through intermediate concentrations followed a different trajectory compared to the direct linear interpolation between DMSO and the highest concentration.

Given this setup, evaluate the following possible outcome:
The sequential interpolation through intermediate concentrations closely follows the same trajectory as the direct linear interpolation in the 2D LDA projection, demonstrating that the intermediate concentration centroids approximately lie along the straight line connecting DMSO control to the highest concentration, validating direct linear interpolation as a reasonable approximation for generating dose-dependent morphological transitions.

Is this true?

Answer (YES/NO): YES